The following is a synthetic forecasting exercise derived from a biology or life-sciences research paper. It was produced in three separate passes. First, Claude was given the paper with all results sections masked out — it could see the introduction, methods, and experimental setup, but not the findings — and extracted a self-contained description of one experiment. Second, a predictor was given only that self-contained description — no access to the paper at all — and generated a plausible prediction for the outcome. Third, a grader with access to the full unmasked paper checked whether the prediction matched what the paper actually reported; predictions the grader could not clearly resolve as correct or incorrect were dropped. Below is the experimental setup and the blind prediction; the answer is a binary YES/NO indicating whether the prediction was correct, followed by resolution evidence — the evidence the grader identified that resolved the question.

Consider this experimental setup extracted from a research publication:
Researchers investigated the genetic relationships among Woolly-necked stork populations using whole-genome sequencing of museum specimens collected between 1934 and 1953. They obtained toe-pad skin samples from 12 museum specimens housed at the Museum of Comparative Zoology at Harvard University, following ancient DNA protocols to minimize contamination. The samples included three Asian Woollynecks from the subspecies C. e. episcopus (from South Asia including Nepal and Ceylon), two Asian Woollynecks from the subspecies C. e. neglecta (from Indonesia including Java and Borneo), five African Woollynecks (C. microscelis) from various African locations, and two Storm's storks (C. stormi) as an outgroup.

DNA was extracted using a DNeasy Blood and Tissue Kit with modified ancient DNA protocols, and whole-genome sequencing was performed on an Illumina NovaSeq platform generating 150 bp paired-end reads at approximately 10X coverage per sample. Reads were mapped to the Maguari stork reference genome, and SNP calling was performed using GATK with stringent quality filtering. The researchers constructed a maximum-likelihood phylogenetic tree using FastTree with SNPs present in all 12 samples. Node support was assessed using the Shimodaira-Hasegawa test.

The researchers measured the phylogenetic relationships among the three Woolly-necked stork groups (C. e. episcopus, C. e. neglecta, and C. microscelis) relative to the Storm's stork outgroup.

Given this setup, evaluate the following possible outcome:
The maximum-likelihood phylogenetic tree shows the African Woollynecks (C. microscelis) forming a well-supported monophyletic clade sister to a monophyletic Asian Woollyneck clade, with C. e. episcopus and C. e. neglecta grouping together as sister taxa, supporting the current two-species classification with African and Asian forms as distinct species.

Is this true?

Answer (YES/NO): YES